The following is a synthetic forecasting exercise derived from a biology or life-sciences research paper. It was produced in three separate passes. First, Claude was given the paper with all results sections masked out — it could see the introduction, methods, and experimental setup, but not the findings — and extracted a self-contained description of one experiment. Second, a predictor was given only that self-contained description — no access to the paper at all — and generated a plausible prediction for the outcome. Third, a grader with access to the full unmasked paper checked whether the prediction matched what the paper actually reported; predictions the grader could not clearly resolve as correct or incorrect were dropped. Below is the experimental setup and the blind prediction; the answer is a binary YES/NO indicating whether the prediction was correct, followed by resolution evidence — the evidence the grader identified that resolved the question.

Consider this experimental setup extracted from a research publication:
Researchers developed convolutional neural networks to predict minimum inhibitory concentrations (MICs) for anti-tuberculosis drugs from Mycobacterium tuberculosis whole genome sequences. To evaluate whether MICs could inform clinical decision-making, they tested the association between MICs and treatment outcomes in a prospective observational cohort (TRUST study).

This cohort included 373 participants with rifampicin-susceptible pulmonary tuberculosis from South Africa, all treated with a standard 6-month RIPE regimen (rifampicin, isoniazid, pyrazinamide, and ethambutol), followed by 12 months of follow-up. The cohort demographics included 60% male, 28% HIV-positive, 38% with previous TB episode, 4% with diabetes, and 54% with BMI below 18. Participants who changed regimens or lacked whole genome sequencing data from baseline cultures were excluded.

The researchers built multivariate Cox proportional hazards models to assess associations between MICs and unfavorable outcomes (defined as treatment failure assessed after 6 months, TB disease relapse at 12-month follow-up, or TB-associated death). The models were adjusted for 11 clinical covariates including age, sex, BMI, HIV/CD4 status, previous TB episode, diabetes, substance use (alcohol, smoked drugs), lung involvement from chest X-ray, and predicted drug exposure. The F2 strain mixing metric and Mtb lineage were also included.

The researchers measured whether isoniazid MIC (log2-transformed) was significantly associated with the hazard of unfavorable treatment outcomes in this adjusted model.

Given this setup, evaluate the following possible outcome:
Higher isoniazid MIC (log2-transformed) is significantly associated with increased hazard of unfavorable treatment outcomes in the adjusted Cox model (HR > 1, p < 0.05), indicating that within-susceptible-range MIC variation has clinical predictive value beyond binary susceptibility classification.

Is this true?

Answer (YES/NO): NO